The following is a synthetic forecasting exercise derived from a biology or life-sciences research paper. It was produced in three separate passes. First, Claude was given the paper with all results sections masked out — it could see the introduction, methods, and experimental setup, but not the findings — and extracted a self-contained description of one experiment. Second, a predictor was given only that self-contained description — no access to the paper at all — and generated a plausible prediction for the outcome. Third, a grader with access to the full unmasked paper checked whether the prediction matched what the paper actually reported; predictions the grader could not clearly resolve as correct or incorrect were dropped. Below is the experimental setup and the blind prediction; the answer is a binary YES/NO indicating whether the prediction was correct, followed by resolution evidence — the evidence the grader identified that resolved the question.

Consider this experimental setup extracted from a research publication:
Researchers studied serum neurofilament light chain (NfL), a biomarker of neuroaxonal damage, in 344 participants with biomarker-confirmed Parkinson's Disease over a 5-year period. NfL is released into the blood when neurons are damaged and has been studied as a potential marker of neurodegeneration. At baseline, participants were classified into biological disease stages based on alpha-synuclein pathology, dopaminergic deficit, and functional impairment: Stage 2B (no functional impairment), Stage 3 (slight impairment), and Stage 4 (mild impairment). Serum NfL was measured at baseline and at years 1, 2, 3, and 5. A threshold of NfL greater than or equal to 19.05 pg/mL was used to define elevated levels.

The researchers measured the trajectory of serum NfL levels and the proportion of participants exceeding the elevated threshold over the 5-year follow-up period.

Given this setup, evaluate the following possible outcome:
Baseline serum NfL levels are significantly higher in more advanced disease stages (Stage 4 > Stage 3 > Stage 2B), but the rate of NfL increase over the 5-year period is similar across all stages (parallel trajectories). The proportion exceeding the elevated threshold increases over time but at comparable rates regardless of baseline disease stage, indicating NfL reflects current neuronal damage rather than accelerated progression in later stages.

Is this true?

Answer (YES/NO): NO